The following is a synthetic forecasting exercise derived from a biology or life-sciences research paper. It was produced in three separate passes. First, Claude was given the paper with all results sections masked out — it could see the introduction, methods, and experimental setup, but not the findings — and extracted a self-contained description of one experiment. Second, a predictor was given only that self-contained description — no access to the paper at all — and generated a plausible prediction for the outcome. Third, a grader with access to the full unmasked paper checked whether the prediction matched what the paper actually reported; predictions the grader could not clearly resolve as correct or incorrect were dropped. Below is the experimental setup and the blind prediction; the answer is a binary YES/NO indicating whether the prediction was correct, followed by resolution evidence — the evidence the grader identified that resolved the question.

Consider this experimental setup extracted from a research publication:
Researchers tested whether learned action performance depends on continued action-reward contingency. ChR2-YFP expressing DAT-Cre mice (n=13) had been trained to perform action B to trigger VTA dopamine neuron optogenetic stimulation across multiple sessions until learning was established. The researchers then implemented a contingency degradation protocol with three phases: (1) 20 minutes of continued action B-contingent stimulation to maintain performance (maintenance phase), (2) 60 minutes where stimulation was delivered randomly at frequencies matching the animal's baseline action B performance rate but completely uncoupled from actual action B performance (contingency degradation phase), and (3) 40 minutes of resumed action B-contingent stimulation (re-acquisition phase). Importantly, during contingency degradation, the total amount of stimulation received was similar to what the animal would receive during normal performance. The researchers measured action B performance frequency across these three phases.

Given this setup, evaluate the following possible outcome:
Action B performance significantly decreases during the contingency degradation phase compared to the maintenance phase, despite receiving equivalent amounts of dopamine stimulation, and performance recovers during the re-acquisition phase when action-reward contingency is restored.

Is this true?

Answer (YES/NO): YES